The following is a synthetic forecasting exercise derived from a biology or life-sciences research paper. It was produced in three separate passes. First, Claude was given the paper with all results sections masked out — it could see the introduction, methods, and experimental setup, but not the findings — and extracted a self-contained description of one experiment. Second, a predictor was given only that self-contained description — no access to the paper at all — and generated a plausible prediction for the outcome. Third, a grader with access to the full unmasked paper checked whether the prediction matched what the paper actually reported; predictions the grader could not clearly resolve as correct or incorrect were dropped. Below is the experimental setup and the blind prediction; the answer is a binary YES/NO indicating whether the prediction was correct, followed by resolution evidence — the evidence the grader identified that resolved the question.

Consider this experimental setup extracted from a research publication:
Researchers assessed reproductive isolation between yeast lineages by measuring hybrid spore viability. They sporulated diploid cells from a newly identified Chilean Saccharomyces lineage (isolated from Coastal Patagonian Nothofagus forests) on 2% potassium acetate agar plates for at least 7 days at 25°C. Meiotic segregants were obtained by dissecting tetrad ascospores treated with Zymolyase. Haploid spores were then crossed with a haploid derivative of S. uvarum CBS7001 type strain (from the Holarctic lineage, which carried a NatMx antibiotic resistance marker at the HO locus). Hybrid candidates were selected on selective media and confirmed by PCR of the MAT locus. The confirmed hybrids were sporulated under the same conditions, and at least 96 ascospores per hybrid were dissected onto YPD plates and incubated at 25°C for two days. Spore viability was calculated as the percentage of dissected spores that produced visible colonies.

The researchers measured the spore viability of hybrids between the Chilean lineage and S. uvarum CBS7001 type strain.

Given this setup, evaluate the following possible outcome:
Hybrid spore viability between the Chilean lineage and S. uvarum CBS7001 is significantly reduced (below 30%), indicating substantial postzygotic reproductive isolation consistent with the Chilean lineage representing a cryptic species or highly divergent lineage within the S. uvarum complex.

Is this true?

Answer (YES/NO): YES